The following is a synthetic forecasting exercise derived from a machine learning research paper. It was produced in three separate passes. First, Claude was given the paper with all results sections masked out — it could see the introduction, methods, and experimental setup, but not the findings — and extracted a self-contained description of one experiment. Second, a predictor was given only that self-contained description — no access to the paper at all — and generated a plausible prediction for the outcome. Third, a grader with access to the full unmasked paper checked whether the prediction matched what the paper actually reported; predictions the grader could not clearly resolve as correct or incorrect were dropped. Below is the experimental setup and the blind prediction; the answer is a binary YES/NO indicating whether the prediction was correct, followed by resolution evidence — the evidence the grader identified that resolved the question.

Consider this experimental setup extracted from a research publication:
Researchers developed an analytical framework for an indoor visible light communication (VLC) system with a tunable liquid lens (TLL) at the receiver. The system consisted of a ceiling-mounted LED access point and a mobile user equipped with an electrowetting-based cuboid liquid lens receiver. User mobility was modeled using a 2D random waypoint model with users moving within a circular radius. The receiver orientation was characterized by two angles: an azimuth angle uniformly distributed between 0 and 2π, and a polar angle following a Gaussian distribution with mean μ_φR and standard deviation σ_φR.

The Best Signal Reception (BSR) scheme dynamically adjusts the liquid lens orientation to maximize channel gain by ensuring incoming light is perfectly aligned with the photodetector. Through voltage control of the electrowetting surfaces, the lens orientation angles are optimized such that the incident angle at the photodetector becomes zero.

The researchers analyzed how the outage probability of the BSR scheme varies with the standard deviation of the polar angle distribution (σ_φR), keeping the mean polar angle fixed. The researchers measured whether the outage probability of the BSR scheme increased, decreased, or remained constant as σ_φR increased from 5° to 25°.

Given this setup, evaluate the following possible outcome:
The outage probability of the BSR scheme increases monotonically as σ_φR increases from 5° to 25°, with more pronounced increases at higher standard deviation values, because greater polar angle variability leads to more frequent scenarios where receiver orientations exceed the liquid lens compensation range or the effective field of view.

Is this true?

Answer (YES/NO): NO